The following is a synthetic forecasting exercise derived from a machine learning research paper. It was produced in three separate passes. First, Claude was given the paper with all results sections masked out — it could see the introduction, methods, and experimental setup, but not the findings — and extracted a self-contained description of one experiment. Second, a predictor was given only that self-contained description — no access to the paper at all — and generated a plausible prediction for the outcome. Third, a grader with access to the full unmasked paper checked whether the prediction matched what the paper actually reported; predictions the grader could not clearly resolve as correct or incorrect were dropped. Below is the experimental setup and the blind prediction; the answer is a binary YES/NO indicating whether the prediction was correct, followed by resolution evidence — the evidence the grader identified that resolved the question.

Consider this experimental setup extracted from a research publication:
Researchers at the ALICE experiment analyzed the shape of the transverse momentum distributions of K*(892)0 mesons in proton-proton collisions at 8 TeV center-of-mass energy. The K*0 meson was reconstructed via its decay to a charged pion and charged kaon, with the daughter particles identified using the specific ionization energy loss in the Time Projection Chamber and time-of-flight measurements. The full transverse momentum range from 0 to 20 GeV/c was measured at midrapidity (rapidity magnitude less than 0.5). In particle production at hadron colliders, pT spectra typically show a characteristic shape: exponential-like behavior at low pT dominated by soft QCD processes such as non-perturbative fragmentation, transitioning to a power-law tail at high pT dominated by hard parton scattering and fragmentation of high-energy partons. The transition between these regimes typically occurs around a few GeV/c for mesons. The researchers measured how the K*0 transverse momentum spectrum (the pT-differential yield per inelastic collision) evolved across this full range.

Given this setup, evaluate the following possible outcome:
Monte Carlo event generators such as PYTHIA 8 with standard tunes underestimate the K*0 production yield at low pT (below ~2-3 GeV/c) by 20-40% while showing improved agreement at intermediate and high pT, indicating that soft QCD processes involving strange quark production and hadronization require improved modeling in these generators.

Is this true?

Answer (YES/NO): NO